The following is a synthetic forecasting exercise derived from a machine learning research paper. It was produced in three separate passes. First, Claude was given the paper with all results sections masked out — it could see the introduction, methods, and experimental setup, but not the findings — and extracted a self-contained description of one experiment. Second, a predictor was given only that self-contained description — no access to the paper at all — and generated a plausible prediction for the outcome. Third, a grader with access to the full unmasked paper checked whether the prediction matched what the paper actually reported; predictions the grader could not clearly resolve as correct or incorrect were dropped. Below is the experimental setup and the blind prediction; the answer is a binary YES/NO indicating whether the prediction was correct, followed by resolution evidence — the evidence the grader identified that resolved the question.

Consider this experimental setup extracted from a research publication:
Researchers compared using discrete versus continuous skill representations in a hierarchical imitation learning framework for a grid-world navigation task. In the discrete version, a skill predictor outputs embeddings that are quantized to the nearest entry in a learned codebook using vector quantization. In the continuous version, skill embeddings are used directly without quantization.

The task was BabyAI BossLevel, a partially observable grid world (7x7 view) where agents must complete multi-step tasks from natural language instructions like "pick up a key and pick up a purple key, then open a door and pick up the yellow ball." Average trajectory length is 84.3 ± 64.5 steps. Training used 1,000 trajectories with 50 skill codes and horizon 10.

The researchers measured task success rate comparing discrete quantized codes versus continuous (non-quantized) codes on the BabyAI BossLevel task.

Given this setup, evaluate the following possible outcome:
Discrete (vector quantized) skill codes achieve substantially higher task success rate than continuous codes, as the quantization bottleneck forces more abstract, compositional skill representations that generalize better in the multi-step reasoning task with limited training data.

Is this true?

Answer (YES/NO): NO